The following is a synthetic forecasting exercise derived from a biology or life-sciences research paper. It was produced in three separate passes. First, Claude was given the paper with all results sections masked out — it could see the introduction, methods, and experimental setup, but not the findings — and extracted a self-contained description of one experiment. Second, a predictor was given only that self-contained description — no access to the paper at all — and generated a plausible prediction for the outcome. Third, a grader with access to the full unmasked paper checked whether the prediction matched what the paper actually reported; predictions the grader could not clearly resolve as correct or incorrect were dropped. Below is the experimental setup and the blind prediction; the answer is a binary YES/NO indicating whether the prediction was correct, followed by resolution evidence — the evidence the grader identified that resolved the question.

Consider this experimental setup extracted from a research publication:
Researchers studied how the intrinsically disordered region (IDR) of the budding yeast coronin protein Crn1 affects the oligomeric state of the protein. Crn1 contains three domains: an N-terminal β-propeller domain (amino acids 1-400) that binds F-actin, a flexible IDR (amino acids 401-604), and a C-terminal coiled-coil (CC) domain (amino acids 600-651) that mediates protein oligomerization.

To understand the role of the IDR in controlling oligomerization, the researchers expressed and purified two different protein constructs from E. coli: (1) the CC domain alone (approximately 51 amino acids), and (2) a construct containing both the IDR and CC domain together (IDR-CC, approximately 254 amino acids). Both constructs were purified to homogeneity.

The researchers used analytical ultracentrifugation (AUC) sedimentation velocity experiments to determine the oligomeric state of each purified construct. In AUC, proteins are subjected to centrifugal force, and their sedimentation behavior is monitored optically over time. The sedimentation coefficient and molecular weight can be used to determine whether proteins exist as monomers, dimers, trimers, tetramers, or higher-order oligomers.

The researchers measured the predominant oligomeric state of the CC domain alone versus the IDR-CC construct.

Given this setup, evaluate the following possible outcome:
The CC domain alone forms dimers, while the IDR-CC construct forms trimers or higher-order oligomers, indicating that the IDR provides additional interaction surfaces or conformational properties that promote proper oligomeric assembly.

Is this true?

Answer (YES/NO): NO